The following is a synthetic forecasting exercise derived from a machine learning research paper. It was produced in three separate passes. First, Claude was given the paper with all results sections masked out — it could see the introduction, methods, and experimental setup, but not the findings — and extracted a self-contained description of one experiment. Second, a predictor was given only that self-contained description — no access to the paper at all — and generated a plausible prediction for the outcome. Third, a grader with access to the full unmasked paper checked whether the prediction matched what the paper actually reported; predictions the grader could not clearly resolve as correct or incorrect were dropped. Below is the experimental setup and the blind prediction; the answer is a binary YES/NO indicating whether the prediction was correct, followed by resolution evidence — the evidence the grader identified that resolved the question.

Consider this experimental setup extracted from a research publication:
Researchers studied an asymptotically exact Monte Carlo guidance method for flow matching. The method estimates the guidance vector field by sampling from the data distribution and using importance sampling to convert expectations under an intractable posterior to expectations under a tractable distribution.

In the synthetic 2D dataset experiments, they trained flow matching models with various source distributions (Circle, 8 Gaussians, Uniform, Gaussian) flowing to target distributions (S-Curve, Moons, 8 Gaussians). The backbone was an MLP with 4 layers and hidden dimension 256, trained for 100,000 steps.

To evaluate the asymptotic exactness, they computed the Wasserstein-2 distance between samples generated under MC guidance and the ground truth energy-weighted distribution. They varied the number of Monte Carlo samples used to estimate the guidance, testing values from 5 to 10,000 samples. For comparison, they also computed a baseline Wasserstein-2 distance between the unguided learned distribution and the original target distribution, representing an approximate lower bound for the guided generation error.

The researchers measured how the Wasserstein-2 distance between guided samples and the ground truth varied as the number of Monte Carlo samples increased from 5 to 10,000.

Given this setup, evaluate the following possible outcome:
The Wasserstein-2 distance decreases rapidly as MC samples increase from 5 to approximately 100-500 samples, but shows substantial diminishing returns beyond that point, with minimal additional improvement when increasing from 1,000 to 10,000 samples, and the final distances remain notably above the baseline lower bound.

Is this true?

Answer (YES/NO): NO